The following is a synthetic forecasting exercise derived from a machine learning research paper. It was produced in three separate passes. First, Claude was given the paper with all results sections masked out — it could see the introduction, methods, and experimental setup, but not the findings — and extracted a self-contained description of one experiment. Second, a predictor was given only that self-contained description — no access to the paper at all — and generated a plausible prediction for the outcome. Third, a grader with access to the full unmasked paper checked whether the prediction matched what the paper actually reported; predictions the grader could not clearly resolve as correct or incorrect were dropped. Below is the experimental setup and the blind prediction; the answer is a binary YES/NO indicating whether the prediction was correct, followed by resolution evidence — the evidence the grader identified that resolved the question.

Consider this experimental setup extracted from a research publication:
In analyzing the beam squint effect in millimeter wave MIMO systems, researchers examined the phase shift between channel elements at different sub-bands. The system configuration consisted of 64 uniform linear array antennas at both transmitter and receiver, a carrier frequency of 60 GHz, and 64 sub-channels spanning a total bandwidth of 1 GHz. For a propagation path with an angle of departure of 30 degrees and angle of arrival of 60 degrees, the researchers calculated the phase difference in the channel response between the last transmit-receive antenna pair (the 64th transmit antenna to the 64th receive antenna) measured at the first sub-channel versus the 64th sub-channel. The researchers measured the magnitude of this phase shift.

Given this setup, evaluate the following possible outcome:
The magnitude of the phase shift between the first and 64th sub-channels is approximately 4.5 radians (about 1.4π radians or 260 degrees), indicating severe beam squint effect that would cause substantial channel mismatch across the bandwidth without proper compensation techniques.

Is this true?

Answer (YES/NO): YES